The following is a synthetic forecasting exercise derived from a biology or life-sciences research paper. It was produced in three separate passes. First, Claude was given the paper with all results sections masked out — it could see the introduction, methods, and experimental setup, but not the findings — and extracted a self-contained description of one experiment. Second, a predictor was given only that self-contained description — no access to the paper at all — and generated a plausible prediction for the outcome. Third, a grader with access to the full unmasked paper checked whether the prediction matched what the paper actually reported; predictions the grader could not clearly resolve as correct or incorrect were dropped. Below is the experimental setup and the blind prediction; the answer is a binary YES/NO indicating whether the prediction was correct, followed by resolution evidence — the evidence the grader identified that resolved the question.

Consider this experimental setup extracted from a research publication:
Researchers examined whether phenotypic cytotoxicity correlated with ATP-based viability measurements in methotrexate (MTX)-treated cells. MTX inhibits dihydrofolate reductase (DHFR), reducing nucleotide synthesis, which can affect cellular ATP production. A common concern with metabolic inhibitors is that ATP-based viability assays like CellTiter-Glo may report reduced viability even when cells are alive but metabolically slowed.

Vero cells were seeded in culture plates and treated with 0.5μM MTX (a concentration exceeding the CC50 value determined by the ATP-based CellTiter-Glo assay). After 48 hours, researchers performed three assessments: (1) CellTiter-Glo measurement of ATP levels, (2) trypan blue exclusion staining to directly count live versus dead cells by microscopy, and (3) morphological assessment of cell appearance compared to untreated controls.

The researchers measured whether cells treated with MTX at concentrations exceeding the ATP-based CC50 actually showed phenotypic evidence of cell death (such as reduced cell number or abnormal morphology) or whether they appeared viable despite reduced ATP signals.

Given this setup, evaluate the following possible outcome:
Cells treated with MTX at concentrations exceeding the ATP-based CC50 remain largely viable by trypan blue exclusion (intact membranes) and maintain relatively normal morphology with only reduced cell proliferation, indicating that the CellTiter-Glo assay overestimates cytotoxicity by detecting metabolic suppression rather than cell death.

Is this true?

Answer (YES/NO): YES